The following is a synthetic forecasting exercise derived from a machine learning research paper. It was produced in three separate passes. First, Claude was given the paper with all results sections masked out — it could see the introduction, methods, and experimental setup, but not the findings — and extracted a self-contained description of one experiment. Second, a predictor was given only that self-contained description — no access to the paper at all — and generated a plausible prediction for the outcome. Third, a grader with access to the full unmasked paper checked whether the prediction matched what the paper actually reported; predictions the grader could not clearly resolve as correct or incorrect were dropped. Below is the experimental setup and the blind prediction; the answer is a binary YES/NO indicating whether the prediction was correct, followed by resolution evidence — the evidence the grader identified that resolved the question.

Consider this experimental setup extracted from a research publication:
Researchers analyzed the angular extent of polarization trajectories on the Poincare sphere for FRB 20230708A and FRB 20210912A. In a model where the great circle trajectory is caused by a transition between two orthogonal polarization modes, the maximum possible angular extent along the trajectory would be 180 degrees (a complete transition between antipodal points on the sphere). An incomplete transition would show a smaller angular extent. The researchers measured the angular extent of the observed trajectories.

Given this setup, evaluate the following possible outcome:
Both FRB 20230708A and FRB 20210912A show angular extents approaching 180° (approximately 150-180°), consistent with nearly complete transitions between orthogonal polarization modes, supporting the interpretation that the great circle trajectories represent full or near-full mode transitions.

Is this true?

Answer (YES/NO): NO